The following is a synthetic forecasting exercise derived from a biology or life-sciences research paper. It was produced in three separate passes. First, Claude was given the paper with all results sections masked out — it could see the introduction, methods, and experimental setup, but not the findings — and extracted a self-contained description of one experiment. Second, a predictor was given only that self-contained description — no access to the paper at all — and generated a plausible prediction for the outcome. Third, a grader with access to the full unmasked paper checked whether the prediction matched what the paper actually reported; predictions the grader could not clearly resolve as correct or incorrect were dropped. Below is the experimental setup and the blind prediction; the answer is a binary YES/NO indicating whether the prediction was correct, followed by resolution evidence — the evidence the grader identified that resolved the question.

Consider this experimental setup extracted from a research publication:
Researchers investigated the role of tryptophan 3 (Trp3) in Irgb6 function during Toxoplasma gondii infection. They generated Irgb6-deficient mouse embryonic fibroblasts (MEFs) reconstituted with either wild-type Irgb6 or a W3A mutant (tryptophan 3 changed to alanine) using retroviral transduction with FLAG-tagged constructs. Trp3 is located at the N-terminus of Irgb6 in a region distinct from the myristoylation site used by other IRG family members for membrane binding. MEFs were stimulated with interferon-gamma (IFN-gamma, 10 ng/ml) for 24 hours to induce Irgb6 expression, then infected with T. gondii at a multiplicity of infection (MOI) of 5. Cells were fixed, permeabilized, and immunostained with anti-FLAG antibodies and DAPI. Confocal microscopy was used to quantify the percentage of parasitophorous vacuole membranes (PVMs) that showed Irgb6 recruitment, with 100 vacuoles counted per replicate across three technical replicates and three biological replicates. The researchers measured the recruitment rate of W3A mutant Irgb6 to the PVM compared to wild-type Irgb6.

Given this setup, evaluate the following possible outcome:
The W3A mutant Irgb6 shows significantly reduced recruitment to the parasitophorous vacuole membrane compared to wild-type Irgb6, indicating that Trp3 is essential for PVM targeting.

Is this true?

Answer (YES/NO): YES